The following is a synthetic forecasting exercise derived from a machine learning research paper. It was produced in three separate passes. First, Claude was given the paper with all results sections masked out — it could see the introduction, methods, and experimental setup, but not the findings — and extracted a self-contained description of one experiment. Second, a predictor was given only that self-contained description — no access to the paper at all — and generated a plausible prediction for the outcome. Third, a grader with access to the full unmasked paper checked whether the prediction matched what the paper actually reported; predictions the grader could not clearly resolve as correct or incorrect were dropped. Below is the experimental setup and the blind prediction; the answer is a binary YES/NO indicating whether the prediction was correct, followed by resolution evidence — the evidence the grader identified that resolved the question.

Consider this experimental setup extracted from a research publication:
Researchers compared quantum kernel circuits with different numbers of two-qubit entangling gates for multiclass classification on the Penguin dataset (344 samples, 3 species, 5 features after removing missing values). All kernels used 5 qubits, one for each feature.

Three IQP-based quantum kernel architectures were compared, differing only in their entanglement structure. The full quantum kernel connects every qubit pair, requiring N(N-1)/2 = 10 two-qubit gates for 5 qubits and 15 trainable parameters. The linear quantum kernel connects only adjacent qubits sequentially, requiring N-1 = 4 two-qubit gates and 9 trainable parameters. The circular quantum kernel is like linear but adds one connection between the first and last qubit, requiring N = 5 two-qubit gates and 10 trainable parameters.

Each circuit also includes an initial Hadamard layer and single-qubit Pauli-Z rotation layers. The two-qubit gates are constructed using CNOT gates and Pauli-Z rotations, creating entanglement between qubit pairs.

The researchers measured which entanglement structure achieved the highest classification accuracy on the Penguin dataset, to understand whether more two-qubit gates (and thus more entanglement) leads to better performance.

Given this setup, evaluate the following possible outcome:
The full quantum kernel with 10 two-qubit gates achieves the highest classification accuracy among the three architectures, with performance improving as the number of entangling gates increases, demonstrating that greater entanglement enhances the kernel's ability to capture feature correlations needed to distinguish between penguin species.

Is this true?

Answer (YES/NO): NO